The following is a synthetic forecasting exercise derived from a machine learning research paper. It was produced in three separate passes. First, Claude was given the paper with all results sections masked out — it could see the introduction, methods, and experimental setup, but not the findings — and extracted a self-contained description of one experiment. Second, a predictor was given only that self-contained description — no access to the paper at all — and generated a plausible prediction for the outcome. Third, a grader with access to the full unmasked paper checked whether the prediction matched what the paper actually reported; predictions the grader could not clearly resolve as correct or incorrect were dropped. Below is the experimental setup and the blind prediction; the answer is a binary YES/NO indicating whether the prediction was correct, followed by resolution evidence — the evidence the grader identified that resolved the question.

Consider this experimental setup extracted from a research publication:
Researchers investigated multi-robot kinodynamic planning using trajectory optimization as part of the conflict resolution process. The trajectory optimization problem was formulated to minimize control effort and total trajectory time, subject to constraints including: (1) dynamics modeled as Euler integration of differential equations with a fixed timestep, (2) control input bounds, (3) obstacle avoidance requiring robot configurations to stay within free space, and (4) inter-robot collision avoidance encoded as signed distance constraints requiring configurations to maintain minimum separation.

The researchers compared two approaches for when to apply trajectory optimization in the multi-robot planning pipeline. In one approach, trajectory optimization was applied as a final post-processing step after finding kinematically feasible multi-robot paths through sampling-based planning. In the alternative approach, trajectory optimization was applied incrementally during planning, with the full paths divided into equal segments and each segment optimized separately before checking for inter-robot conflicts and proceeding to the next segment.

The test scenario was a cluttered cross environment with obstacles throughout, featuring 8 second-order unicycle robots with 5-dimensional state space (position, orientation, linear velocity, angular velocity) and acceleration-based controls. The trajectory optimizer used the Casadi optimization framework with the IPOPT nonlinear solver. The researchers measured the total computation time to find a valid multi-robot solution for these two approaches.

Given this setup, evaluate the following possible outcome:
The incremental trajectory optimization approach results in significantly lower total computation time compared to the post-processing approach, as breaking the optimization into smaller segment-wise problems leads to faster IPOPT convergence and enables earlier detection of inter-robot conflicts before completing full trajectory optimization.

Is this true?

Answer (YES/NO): YES